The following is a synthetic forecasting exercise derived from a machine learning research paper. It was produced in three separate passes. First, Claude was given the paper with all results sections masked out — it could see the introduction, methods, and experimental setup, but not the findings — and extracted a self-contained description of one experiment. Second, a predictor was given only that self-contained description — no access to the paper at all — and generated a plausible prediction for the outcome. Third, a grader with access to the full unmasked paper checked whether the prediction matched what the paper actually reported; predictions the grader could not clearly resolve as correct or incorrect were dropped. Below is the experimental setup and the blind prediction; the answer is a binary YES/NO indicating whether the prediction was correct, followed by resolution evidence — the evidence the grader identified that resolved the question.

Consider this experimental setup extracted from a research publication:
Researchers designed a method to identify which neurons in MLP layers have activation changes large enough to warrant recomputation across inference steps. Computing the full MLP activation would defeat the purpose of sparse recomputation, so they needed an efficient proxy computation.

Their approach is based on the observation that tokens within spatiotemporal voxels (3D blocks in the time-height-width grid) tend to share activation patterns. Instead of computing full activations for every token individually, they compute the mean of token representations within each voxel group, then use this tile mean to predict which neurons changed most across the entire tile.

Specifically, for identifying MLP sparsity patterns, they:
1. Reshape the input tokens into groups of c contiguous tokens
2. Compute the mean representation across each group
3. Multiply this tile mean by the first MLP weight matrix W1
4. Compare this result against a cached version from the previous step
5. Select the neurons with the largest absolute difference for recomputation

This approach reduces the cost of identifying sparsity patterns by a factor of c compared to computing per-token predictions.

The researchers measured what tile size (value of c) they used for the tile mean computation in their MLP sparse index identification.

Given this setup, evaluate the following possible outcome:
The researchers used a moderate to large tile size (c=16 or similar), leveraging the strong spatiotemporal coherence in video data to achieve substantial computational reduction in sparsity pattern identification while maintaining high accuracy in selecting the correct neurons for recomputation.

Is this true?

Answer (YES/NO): NO